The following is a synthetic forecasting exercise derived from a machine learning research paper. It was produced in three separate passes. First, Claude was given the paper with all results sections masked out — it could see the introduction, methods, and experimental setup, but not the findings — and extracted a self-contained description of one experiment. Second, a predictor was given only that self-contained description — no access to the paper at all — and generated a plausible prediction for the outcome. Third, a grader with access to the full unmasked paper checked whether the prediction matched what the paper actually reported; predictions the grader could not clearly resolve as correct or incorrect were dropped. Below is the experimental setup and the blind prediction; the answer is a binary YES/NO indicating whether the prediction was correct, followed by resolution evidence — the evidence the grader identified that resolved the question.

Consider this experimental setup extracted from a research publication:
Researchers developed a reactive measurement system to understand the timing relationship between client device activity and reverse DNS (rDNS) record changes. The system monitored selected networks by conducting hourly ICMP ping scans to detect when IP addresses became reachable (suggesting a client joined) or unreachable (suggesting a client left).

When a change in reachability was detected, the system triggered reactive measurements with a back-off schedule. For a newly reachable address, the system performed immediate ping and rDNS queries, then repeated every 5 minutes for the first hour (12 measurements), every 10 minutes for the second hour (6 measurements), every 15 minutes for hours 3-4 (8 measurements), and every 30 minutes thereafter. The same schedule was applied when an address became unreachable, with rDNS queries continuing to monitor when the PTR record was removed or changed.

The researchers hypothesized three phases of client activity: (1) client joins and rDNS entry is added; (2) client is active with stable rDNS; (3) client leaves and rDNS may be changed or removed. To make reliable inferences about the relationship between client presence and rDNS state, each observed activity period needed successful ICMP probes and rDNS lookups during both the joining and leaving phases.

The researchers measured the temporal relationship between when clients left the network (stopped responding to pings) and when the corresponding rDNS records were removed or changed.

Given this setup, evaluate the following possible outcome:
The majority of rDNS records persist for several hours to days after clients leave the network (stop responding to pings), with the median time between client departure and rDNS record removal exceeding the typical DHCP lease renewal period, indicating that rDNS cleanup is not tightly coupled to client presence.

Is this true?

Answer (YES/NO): NO